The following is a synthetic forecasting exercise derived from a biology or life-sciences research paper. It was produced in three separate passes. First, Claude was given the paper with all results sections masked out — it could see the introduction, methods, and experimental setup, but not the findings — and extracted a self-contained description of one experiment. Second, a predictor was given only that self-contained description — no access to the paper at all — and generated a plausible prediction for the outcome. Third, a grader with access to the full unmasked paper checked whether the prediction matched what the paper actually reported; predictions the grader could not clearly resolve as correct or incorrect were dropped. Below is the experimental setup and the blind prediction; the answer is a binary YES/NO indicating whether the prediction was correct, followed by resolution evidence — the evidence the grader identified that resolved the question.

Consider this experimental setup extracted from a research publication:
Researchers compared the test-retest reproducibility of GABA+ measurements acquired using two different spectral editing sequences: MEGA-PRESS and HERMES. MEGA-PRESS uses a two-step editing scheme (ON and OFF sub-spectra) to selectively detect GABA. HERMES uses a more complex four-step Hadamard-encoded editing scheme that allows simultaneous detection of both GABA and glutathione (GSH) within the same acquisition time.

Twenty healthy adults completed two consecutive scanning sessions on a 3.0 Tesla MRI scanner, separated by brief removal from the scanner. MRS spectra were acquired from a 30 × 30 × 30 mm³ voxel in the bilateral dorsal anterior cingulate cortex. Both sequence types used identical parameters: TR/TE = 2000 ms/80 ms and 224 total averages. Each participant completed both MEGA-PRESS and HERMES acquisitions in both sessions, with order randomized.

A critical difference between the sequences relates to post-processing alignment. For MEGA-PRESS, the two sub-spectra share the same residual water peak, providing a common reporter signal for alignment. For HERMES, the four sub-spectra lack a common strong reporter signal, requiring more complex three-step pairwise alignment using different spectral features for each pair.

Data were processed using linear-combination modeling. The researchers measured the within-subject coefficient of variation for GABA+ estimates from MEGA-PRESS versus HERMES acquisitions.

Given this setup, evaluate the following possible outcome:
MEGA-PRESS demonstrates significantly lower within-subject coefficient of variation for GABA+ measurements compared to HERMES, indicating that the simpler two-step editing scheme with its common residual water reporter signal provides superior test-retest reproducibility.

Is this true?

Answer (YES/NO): NO